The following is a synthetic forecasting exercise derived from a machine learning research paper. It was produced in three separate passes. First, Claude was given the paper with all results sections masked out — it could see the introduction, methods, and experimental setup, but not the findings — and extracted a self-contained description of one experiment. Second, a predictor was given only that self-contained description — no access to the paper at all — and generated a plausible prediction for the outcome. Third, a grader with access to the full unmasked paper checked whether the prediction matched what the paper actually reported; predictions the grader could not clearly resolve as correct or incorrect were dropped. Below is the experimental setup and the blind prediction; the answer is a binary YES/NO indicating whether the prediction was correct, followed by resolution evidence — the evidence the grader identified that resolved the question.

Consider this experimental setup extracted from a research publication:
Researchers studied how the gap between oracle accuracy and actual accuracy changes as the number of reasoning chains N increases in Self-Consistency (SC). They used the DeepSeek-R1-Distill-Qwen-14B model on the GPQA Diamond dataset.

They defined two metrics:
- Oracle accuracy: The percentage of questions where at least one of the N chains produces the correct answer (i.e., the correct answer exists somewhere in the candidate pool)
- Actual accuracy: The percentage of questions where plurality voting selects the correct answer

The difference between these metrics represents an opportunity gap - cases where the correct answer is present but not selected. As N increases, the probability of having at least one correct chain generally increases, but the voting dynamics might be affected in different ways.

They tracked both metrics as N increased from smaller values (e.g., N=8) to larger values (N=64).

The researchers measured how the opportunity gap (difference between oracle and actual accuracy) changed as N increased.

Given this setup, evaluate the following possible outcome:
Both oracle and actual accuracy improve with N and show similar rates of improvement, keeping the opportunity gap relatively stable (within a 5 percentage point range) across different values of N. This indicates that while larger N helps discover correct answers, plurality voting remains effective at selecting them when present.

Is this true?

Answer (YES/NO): NO